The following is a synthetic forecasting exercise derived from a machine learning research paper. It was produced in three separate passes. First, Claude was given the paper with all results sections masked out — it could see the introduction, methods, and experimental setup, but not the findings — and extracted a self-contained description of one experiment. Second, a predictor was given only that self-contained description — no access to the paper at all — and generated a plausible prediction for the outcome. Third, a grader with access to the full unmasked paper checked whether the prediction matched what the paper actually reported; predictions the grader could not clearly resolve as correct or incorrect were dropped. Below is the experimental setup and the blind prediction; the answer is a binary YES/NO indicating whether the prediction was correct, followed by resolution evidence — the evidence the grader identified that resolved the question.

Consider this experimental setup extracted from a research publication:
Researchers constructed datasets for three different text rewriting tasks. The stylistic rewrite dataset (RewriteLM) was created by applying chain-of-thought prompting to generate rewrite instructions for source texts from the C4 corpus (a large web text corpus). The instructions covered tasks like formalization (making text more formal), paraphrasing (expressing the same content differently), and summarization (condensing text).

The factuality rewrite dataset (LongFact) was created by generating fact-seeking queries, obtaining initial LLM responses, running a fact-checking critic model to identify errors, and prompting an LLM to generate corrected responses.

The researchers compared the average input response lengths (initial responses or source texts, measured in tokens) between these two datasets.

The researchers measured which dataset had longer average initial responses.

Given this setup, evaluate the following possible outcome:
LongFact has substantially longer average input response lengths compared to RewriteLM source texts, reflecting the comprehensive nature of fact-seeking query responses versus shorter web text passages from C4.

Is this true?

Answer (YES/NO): YES